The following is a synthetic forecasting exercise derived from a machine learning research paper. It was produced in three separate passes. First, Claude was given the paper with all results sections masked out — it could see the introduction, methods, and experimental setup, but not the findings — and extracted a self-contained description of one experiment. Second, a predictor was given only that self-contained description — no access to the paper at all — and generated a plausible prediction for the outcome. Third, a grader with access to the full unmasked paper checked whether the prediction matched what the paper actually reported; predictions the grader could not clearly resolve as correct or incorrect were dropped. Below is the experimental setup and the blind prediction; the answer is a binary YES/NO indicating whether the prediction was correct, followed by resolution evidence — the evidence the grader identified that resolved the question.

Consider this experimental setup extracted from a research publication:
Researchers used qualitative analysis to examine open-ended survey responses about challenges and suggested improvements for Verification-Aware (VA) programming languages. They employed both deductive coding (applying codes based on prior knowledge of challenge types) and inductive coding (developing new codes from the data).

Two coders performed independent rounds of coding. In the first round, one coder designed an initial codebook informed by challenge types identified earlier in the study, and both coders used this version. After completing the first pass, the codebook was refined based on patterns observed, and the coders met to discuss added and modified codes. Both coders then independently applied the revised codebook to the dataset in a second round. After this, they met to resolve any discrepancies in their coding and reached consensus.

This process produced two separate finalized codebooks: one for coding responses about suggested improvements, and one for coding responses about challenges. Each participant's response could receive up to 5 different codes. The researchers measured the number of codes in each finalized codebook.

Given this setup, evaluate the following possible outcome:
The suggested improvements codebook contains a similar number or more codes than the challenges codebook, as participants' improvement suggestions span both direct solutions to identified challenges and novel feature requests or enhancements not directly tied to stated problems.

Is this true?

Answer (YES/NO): YES